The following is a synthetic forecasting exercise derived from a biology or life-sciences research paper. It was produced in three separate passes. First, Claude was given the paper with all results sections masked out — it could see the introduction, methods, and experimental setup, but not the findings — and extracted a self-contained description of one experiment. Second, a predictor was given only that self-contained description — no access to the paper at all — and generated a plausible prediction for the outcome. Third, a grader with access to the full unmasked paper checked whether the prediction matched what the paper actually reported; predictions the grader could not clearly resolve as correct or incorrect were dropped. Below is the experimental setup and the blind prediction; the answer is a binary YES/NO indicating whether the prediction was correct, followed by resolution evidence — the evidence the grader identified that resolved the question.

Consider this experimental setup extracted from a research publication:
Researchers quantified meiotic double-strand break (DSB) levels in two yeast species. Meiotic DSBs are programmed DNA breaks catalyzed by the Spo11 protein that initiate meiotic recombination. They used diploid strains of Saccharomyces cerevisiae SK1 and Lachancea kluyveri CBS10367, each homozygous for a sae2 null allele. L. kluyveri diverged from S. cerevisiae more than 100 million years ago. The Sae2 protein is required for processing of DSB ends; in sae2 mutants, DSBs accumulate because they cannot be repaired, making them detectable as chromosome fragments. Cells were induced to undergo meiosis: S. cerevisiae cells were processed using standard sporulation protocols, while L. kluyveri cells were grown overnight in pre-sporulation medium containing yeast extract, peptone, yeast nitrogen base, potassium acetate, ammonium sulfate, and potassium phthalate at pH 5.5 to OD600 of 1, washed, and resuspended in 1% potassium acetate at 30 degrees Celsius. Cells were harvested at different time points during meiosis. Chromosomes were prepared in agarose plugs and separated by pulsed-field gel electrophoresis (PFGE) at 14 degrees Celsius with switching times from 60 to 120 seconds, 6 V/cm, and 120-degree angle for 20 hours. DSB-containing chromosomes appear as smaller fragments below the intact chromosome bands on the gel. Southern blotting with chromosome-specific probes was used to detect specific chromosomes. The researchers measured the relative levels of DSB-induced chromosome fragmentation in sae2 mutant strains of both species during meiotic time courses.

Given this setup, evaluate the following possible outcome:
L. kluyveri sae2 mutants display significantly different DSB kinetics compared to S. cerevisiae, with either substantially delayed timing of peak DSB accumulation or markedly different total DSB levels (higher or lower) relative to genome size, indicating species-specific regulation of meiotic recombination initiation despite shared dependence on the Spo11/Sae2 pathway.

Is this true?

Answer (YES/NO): NO